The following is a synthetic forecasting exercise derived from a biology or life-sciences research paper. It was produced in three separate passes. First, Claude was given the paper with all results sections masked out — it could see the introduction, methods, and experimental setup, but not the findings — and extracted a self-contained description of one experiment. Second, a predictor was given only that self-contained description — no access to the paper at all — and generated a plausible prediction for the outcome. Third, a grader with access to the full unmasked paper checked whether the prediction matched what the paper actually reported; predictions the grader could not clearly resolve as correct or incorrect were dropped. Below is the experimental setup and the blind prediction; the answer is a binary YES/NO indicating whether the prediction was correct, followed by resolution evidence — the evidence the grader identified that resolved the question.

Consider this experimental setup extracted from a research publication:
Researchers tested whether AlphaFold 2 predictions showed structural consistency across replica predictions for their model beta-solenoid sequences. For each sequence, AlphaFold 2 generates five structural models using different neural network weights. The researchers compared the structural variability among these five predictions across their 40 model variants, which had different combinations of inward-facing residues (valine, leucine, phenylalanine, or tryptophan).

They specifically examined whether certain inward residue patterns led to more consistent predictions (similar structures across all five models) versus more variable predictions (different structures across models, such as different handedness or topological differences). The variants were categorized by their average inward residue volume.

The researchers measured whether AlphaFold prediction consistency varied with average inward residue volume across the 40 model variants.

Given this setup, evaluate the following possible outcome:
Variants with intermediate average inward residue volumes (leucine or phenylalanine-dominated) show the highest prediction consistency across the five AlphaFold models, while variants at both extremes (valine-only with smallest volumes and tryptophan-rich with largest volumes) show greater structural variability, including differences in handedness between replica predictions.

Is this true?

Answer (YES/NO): NO